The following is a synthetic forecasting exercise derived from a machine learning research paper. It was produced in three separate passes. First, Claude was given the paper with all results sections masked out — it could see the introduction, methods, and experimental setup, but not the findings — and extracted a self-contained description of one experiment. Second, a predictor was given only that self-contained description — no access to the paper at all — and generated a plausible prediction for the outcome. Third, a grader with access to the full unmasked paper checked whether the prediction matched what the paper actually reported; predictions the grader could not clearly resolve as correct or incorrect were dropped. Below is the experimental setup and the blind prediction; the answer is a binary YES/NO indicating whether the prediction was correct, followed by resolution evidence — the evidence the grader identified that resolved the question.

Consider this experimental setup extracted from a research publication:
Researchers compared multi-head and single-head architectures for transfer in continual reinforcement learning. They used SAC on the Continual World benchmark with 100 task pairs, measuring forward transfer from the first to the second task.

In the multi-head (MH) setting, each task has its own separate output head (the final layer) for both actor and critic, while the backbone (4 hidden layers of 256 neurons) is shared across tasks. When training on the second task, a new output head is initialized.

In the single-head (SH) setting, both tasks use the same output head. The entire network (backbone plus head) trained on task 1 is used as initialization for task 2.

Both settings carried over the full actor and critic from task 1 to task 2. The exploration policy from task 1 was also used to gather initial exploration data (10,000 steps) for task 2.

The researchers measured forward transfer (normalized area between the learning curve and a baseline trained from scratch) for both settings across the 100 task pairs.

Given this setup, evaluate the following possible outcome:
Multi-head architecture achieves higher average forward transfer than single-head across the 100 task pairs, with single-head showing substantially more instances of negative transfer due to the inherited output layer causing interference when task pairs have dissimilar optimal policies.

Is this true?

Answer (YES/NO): NO